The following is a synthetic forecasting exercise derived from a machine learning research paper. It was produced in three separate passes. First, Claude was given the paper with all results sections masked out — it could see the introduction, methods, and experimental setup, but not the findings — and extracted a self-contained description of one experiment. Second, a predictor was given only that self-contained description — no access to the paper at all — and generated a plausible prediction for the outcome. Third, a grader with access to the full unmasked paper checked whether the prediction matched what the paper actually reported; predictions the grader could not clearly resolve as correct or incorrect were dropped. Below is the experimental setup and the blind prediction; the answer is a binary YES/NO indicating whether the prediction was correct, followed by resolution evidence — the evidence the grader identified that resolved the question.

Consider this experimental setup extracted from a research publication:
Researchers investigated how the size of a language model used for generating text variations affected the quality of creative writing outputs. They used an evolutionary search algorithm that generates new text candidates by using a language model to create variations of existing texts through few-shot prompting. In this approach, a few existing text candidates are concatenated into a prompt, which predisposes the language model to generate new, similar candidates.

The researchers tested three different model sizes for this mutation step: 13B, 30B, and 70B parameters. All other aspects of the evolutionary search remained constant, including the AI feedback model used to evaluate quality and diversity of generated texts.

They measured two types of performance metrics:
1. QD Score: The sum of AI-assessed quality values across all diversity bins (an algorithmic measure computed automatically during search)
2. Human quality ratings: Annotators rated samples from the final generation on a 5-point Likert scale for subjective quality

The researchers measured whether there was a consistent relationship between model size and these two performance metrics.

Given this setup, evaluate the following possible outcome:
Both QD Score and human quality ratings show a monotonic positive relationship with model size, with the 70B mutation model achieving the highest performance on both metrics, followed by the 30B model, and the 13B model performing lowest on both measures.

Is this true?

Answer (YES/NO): NO